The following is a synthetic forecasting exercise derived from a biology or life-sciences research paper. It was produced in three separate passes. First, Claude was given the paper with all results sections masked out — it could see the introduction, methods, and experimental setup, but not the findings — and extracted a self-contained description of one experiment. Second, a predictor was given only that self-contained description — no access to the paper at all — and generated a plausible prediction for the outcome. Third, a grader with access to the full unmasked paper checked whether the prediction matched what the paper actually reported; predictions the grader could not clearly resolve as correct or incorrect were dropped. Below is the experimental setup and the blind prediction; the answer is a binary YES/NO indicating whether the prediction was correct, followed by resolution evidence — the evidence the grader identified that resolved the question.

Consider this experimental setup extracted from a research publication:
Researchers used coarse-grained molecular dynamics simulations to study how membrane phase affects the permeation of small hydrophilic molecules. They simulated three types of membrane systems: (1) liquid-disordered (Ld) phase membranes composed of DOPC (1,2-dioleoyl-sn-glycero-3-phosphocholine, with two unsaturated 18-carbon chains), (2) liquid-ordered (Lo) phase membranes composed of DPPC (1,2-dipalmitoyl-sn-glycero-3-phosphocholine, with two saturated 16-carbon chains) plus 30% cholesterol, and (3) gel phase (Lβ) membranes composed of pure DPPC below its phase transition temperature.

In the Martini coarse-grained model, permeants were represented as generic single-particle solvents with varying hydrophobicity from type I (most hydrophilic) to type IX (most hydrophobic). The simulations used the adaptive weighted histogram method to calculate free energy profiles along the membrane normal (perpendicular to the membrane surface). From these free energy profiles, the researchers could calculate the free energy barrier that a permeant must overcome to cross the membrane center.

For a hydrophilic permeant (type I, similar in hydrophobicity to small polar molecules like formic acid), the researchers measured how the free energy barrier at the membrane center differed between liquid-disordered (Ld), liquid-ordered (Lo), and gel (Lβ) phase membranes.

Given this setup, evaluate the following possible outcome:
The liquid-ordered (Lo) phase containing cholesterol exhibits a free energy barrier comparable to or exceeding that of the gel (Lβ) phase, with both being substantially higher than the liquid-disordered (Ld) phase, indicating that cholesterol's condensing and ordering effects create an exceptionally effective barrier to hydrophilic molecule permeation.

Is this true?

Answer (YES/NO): NO